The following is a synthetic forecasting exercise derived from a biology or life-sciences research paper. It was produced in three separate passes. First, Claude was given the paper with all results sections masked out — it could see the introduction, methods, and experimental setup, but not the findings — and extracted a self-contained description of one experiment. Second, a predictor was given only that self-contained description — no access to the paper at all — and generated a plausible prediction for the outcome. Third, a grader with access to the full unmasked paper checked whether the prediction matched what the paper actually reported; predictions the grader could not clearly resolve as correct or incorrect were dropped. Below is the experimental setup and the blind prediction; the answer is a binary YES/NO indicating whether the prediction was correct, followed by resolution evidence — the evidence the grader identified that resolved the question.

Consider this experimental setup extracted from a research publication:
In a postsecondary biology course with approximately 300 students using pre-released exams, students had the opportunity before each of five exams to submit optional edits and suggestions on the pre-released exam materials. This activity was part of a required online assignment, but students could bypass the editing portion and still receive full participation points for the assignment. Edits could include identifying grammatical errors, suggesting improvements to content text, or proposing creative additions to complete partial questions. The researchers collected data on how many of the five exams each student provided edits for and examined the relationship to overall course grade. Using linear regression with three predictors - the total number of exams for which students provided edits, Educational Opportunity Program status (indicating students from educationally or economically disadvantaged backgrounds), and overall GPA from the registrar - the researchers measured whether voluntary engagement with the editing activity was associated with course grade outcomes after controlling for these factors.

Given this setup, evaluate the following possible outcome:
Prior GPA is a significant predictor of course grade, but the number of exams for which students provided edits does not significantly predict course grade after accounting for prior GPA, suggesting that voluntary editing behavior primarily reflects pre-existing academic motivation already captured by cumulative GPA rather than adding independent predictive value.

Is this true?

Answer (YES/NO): NO